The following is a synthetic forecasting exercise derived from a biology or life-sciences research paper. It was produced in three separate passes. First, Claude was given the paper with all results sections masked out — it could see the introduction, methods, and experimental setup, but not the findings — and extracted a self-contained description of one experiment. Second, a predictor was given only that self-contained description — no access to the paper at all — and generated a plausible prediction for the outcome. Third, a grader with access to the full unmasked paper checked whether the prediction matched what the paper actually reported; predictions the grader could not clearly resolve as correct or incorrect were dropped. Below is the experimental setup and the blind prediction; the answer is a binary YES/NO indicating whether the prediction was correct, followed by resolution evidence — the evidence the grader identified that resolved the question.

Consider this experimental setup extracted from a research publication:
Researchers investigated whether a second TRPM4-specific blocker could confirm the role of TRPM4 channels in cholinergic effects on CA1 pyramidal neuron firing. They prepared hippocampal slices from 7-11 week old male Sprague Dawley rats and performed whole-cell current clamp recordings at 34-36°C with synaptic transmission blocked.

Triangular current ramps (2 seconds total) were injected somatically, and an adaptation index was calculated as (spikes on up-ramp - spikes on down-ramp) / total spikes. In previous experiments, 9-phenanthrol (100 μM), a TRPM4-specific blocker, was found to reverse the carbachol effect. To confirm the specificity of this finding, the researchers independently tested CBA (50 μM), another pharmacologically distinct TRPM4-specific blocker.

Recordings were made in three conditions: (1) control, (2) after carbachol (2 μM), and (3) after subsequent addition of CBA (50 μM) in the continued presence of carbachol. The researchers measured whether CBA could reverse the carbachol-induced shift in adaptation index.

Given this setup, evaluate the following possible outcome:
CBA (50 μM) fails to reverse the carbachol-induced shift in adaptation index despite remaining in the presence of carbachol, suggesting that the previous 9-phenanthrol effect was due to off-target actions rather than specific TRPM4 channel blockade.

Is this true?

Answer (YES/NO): NO